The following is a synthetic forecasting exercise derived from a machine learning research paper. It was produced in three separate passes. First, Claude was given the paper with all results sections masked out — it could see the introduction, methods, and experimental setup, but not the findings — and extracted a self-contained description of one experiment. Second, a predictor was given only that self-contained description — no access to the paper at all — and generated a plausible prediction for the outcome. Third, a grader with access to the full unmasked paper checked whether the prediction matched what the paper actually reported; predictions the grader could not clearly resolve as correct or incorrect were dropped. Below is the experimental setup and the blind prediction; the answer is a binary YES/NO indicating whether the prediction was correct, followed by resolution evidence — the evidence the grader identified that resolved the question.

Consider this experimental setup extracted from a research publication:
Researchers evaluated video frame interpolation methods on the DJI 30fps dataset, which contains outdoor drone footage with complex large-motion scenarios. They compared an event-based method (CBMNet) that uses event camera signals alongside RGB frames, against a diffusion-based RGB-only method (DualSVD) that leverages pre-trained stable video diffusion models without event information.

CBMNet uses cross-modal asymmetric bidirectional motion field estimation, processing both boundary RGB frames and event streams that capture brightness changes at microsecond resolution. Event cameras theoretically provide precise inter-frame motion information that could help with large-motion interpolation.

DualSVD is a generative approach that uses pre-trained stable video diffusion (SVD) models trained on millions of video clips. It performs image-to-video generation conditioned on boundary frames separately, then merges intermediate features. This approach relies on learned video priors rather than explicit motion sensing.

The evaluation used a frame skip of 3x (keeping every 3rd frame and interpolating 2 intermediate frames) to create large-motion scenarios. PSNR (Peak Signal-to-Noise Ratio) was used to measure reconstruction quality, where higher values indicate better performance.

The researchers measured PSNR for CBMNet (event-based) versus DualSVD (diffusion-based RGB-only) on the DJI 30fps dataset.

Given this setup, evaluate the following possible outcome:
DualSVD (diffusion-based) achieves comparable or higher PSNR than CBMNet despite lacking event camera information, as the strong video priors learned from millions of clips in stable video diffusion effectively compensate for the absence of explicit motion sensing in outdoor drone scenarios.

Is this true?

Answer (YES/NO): YES